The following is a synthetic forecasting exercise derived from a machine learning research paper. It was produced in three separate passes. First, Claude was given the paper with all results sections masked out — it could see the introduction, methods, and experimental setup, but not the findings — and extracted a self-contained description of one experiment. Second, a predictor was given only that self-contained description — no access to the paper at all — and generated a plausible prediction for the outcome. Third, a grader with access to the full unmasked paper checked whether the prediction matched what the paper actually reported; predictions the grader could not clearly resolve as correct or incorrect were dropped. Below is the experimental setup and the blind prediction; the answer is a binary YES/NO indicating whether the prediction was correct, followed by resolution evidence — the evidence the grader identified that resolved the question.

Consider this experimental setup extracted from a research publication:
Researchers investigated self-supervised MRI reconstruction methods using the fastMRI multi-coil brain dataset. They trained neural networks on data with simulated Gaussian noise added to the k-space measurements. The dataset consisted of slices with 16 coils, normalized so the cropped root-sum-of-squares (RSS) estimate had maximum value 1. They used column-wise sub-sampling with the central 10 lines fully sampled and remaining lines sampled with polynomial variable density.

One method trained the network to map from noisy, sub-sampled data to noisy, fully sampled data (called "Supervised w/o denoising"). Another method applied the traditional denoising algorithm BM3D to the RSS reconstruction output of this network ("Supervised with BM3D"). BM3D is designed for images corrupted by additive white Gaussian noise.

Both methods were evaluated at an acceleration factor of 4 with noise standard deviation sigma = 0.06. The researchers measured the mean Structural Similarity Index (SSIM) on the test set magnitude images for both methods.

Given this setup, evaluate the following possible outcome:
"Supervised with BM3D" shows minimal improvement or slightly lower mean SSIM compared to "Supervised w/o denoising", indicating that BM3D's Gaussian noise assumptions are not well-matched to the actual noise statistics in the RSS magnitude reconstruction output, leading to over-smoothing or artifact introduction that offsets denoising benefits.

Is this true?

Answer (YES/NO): NO